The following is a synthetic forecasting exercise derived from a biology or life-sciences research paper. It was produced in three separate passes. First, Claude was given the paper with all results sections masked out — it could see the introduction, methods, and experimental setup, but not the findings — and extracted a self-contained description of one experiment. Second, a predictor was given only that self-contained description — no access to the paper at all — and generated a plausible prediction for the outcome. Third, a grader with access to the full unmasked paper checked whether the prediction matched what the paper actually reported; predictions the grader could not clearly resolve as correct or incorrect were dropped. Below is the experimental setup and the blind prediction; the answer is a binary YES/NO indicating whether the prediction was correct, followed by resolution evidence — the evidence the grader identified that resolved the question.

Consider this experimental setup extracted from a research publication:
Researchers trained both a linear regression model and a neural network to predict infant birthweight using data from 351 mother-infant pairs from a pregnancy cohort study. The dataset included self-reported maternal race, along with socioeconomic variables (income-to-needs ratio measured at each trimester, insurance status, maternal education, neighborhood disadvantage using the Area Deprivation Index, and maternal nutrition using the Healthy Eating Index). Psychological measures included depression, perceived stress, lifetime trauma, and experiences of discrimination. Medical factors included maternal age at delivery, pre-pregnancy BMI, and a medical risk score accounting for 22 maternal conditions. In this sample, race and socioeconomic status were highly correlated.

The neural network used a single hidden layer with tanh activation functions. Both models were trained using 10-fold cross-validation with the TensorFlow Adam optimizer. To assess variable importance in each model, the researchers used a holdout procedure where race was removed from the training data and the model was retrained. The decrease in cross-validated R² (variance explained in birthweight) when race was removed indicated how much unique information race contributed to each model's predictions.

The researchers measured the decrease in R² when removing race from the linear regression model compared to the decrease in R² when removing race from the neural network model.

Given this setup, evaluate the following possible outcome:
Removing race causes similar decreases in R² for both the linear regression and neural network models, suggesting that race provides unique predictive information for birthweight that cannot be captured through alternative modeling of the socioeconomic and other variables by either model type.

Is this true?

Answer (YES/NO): NO